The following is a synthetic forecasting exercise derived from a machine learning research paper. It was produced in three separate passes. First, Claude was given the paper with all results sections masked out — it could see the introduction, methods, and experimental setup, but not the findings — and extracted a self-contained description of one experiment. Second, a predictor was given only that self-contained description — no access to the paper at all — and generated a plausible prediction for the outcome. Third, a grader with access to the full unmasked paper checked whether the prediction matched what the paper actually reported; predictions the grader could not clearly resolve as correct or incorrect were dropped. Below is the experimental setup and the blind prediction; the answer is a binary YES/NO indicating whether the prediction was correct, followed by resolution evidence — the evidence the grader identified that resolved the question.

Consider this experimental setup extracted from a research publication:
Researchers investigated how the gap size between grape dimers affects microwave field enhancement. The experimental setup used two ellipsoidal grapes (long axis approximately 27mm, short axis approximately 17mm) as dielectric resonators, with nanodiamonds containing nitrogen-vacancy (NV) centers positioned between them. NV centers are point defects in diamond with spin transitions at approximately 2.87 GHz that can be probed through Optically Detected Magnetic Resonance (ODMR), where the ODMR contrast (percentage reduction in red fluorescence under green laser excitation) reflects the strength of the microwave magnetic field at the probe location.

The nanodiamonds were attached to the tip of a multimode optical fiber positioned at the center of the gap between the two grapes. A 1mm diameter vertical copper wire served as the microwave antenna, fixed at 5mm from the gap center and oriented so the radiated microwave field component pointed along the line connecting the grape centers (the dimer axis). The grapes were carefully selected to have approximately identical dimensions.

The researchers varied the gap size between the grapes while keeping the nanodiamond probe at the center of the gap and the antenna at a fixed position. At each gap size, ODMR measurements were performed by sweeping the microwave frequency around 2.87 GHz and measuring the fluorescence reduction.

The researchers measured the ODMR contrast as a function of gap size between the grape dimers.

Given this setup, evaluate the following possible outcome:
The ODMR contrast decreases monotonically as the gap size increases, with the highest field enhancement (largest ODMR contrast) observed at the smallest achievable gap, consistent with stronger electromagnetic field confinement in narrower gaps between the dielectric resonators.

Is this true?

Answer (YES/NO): NO